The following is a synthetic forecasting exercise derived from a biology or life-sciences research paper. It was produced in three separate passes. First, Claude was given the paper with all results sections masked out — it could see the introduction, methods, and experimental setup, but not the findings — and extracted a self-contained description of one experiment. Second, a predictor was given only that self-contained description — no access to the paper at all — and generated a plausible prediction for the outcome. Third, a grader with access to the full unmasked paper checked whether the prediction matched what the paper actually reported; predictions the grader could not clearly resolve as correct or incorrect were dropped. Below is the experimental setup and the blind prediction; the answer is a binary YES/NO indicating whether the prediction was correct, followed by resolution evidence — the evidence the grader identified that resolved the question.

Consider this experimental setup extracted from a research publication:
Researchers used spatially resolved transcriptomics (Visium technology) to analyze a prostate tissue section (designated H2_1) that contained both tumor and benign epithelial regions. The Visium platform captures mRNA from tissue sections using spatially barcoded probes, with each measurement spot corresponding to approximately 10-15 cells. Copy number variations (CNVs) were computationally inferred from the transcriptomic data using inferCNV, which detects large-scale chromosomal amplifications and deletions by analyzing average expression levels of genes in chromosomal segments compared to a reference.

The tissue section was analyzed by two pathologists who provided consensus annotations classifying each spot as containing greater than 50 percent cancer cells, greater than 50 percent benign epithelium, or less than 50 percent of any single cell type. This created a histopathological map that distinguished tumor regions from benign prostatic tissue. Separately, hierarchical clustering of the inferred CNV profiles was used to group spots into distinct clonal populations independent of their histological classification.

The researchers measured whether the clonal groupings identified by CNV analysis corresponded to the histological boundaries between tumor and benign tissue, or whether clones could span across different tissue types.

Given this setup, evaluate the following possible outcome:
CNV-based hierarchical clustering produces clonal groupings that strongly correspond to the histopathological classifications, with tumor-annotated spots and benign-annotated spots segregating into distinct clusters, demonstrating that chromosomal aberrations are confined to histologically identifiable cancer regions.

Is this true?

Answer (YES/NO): NO